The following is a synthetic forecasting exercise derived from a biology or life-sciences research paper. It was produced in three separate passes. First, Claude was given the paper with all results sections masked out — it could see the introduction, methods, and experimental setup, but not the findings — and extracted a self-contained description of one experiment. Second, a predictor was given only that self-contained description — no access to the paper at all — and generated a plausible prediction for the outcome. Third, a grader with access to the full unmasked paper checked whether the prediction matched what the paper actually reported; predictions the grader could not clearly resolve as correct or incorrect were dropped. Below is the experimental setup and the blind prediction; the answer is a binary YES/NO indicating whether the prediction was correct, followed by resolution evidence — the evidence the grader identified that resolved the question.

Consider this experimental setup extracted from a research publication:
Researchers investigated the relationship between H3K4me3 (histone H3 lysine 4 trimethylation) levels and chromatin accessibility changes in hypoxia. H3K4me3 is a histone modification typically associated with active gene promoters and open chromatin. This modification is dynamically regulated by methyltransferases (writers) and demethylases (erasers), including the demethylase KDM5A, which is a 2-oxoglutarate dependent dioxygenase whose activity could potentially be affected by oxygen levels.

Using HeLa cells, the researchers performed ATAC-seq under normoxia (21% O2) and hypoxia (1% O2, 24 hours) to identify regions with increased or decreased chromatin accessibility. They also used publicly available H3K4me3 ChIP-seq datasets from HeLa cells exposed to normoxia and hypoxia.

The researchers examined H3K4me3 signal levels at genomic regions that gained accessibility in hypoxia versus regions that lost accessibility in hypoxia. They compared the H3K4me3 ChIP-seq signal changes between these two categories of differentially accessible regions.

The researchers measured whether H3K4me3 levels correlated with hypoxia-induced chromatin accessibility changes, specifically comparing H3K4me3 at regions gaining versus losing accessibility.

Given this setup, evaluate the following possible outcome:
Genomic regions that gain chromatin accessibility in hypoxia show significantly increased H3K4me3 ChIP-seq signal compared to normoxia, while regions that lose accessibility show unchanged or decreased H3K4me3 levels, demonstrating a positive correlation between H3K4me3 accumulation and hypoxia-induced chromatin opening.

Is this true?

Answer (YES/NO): NO